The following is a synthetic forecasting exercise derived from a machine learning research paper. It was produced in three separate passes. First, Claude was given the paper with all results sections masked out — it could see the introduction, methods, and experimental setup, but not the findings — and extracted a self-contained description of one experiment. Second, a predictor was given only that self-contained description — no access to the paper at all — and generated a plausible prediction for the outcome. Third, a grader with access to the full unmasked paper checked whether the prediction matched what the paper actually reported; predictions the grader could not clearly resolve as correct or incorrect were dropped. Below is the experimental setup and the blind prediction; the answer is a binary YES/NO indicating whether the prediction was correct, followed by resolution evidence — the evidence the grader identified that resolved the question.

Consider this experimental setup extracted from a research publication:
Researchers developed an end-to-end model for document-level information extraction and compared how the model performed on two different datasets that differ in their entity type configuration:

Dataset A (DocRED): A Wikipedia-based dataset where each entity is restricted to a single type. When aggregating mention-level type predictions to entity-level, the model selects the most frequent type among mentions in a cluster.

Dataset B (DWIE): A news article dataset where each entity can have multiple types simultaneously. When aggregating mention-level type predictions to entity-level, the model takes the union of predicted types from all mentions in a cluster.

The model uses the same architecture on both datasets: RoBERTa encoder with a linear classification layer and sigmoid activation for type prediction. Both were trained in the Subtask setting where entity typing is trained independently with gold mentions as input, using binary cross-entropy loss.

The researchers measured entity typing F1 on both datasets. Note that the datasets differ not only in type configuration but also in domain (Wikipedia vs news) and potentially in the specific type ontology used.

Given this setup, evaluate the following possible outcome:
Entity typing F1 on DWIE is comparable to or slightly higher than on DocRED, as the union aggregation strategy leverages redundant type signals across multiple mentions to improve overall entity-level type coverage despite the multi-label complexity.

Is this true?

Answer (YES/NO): NO